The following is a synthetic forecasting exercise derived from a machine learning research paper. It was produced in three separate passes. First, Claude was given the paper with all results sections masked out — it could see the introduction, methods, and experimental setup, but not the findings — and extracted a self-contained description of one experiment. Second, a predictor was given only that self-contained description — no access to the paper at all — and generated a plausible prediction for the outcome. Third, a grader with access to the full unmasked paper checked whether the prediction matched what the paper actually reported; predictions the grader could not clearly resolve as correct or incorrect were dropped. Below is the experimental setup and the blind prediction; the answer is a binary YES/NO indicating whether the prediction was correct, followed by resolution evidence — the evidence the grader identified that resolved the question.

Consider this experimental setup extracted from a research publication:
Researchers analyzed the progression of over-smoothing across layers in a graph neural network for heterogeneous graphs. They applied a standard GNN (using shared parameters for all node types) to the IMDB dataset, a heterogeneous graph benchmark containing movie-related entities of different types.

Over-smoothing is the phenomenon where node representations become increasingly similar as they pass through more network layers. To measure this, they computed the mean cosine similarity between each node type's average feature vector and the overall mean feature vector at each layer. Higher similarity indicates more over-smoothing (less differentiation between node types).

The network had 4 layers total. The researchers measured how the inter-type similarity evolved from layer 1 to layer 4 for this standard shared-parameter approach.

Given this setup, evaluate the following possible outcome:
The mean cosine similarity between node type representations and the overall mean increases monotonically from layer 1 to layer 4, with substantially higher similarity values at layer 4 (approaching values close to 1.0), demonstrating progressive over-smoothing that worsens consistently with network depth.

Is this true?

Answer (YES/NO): YES